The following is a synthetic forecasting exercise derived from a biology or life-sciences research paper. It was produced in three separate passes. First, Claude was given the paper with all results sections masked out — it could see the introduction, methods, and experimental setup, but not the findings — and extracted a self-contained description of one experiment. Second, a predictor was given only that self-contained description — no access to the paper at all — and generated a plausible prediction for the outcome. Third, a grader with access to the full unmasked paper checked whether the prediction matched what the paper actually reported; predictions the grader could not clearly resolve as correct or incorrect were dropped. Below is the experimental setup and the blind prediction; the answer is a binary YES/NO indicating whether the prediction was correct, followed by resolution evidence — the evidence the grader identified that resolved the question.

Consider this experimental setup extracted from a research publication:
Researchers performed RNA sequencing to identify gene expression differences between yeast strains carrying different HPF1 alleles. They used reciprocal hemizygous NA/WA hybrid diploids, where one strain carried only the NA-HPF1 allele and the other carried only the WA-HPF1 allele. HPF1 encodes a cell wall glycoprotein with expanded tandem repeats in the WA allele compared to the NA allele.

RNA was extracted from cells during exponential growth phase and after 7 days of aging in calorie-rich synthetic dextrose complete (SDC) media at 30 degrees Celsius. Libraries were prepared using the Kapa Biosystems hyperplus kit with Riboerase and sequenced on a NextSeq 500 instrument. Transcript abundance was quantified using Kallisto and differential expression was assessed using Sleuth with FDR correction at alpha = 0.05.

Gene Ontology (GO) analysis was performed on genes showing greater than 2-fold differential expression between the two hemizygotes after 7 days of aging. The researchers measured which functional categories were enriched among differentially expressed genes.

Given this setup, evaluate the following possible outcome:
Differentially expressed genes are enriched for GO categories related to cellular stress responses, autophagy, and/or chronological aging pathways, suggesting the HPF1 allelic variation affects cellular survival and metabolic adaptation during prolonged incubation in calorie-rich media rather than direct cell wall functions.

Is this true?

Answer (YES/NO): NO